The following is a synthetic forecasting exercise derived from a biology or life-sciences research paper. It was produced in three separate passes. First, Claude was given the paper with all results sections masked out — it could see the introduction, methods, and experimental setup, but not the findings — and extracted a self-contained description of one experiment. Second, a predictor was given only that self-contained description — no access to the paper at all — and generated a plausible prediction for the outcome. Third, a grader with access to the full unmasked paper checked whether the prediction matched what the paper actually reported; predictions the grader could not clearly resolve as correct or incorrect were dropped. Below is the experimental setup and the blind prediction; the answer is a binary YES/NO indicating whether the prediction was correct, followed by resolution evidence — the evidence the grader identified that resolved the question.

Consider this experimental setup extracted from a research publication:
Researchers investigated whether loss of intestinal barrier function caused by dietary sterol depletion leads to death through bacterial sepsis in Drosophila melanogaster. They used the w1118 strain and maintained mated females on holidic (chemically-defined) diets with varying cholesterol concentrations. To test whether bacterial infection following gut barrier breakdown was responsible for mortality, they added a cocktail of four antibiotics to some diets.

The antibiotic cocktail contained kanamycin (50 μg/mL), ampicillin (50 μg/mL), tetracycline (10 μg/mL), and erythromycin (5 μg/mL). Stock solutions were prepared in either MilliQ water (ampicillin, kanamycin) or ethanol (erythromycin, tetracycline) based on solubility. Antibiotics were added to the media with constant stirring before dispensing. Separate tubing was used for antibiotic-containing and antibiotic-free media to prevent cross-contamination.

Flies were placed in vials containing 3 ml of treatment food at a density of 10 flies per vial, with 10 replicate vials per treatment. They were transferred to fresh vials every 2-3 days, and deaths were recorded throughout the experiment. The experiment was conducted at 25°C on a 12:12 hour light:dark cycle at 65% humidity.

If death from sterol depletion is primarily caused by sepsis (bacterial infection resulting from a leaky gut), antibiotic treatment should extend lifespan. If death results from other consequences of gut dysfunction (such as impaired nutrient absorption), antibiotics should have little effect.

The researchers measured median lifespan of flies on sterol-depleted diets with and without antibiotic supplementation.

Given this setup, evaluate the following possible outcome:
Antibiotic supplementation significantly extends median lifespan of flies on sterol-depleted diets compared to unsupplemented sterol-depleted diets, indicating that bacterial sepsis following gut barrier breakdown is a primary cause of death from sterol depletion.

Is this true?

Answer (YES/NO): NO